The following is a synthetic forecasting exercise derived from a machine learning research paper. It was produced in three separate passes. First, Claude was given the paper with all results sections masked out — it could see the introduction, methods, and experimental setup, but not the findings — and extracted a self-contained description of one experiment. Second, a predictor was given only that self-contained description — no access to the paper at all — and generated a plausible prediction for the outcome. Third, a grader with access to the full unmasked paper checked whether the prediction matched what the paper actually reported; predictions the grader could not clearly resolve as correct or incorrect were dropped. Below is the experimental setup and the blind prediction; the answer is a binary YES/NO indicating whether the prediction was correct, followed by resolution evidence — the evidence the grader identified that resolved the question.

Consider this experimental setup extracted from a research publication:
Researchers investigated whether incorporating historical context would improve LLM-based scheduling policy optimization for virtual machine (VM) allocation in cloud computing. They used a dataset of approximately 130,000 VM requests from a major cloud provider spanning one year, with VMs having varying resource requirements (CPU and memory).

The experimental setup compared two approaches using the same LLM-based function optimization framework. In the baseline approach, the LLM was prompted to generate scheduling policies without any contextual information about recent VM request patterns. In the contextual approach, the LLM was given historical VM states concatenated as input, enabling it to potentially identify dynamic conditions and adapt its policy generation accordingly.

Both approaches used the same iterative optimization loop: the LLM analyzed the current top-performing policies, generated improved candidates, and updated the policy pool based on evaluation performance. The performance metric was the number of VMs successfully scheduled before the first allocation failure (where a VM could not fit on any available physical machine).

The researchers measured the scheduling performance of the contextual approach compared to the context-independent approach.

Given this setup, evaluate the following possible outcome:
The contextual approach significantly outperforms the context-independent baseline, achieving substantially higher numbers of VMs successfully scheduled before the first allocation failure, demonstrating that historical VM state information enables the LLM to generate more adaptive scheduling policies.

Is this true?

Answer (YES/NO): NO